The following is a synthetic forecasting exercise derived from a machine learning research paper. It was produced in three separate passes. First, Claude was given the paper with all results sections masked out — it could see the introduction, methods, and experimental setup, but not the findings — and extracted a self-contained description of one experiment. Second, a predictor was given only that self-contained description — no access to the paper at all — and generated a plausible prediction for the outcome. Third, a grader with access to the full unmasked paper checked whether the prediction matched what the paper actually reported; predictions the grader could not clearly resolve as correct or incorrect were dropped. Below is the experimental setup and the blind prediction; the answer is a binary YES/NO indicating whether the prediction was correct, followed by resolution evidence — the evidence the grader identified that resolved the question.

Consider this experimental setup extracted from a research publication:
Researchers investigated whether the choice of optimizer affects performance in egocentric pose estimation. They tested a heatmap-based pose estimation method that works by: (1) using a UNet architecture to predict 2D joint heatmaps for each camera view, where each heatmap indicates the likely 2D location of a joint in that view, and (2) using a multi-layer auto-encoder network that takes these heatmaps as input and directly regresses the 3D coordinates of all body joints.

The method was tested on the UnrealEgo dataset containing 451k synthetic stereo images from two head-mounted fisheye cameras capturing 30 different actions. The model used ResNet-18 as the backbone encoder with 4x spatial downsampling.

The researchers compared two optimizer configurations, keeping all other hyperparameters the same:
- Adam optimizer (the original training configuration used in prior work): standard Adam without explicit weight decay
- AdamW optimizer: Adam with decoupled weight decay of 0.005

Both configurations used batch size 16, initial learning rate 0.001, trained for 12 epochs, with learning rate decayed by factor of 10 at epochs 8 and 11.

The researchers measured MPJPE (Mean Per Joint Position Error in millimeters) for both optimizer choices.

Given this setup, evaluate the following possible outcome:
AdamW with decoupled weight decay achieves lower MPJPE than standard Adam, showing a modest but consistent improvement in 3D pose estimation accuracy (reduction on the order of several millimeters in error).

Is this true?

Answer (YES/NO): NO